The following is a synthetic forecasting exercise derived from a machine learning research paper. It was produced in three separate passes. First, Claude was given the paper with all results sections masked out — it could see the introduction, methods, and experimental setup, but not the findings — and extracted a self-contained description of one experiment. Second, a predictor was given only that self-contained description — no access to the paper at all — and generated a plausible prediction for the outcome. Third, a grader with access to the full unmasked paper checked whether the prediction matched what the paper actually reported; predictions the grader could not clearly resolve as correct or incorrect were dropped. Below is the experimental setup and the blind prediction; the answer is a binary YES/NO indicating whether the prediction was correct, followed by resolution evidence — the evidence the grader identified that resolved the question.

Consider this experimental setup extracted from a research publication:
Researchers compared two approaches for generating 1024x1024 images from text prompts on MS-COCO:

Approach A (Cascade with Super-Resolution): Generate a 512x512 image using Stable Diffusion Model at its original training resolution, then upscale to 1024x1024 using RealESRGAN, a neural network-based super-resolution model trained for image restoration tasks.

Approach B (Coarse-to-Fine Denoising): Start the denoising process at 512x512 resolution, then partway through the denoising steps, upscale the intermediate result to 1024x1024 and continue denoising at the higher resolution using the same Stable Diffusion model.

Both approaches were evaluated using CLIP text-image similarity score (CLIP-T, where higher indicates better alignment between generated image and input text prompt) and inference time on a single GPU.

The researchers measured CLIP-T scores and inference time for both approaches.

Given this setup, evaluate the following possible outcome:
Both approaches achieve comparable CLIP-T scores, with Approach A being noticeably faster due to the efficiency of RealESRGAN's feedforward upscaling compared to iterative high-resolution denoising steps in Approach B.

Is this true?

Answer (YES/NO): YES